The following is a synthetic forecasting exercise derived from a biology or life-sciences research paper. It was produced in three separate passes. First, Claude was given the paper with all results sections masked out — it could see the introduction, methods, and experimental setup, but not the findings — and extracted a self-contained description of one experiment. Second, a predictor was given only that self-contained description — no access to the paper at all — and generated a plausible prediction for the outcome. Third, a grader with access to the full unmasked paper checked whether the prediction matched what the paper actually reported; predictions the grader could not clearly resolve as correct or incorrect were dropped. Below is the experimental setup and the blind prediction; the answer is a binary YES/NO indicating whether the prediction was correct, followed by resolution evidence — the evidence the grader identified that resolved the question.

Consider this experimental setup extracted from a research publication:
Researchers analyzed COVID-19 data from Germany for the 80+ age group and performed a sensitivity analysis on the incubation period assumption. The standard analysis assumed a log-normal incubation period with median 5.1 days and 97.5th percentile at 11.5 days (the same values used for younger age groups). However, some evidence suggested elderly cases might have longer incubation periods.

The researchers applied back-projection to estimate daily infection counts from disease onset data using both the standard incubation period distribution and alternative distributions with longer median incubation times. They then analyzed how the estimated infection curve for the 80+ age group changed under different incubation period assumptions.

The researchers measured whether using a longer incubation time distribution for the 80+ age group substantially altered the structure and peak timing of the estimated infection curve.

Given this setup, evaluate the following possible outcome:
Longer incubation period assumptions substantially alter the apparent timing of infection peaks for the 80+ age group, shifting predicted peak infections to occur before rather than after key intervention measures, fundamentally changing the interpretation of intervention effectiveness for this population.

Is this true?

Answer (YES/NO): NO